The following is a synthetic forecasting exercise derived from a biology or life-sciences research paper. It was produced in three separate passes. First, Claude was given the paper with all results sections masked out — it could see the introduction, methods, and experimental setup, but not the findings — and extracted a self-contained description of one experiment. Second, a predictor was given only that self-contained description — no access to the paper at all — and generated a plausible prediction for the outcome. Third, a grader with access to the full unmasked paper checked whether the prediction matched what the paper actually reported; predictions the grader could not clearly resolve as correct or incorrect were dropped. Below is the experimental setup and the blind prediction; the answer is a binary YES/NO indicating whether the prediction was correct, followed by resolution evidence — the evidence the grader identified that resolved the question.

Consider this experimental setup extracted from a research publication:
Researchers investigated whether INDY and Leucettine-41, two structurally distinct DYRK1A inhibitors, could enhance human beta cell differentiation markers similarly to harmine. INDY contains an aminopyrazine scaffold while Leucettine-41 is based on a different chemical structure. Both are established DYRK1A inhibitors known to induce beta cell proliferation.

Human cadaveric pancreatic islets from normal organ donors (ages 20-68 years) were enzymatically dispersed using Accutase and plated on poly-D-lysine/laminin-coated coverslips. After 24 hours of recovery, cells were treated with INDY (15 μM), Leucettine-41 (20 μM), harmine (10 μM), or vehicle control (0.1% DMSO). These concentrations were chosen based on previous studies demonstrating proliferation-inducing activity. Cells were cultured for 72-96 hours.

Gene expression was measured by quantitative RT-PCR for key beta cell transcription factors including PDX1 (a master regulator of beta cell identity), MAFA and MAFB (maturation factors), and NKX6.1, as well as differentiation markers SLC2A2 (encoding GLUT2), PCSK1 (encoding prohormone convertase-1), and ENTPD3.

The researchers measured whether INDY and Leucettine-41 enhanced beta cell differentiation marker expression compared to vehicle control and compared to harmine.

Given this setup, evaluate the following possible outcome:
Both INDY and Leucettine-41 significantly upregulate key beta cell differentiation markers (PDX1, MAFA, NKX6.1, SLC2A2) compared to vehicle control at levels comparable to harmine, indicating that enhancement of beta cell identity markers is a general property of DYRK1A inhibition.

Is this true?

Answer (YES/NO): NO